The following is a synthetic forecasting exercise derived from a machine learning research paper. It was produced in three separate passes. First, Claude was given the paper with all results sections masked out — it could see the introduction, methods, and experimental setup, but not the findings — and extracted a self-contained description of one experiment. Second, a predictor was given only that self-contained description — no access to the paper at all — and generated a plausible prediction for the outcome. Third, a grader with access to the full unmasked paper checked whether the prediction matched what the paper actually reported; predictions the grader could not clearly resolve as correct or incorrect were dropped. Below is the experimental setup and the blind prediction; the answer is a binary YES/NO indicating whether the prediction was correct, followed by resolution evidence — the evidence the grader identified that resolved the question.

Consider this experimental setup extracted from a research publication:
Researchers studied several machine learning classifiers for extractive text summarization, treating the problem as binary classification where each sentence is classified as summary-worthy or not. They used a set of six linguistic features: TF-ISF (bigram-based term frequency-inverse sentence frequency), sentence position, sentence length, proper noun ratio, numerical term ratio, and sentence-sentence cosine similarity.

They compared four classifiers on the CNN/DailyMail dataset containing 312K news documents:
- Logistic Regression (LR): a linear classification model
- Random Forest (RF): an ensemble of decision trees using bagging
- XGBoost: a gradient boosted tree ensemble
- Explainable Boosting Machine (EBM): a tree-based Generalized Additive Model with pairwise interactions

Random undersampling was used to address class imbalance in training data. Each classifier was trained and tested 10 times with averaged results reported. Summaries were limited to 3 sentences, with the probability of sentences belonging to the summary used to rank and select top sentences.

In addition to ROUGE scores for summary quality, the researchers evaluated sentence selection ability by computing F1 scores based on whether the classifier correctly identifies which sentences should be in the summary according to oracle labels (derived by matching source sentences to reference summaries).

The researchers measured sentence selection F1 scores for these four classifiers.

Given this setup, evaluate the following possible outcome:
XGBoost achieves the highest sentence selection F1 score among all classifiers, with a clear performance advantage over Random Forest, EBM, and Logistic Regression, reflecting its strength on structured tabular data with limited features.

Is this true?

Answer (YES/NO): NO